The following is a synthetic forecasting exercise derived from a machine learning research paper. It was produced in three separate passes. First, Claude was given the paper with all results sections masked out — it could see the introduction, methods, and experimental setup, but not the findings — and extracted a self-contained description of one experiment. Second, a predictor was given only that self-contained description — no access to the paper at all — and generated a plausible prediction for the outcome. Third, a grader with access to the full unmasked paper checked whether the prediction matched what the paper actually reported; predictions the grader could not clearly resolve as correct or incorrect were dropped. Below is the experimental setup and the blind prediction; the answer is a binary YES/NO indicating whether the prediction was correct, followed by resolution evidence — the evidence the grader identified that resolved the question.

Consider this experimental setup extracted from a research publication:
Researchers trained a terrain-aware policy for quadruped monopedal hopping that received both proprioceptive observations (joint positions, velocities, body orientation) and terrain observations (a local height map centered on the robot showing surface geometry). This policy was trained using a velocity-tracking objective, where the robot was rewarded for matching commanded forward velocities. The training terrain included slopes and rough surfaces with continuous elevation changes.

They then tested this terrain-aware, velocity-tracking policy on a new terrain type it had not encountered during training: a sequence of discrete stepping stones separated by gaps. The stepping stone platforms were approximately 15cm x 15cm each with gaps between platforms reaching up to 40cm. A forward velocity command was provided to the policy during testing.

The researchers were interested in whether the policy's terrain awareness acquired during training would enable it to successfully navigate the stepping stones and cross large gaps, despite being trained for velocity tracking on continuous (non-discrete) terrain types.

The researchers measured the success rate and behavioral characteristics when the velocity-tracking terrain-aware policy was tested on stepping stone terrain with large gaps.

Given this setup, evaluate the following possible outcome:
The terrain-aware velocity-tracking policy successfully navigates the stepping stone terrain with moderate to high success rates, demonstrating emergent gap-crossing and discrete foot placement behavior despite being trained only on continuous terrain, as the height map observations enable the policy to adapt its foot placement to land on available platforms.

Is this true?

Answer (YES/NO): NO